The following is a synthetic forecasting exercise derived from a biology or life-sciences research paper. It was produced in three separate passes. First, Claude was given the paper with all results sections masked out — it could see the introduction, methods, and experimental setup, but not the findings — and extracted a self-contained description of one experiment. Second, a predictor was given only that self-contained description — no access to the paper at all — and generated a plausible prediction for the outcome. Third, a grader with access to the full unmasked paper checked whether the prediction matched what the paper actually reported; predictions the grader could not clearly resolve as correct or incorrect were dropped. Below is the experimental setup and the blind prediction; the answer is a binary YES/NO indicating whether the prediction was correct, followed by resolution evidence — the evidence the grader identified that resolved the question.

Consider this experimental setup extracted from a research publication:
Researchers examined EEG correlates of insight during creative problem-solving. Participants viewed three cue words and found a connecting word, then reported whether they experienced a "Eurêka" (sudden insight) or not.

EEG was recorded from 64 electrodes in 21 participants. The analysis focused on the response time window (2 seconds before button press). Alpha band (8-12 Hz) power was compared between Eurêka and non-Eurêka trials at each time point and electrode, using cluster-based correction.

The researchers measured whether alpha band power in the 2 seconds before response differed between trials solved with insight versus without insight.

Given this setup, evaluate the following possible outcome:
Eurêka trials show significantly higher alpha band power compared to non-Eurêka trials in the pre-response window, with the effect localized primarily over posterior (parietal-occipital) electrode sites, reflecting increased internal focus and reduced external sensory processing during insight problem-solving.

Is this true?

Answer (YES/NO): NO